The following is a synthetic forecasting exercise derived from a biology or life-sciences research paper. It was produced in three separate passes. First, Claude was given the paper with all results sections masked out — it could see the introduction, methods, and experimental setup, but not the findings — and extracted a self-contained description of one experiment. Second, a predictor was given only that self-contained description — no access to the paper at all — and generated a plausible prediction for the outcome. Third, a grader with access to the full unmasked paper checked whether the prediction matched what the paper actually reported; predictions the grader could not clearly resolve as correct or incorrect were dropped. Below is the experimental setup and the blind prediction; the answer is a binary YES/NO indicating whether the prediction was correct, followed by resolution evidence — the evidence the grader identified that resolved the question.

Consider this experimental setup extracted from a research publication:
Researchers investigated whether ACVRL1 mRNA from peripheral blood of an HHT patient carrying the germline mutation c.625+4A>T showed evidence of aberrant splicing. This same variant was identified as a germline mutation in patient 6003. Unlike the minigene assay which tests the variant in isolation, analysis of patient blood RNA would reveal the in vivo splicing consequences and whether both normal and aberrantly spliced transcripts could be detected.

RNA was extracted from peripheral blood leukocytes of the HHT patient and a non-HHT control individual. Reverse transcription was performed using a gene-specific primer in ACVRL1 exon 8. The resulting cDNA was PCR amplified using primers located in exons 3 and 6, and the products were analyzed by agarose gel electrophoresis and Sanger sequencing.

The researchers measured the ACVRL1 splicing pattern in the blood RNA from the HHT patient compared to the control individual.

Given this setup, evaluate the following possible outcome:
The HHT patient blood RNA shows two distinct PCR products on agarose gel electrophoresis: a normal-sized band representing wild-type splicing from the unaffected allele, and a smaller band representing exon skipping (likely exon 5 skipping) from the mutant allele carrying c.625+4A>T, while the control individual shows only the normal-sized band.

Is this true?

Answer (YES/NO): NO